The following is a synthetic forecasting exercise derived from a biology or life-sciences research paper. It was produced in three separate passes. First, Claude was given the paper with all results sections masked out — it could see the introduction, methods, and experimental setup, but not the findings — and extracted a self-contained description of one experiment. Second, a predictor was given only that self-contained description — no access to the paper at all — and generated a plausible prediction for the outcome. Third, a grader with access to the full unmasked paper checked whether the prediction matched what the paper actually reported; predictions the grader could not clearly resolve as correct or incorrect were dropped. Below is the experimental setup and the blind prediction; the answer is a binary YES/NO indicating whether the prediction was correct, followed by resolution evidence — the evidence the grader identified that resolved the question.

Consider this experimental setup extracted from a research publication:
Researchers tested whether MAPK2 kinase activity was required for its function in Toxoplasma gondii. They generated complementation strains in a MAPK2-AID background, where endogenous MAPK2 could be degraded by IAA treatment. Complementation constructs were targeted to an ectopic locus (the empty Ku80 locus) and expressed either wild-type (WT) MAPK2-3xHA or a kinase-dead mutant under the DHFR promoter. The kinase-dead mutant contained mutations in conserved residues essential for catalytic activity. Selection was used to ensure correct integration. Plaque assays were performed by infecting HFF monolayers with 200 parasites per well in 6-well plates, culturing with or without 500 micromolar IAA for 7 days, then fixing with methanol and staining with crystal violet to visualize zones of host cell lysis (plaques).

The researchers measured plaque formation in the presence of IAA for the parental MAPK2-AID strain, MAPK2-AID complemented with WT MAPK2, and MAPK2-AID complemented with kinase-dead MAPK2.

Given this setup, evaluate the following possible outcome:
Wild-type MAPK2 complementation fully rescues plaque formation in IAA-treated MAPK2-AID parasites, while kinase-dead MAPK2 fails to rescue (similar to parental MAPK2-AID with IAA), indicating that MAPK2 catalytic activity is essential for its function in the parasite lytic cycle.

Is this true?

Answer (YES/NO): NO